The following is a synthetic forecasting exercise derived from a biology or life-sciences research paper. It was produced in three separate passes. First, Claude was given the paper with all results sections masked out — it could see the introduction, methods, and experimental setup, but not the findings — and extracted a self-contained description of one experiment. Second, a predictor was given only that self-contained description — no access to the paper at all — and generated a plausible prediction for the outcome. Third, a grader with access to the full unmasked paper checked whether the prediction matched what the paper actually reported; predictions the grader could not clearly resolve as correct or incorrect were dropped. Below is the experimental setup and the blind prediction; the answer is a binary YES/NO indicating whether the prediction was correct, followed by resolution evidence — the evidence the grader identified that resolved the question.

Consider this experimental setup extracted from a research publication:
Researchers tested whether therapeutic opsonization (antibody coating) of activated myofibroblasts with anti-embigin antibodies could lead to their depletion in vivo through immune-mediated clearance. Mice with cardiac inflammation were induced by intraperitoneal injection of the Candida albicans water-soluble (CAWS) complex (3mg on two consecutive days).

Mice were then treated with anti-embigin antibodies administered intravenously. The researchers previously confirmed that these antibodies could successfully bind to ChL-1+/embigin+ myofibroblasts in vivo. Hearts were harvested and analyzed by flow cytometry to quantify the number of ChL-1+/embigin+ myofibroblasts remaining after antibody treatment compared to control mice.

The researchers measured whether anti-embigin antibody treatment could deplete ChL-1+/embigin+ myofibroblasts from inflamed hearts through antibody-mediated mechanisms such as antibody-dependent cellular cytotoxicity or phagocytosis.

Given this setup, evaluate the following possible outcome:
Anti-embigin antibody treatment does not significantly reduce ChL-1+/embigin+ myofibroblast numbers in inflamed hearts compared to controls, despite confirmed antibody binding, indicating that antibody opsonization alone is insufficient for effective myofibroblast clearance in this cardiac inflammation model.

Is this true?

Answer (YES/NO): YES